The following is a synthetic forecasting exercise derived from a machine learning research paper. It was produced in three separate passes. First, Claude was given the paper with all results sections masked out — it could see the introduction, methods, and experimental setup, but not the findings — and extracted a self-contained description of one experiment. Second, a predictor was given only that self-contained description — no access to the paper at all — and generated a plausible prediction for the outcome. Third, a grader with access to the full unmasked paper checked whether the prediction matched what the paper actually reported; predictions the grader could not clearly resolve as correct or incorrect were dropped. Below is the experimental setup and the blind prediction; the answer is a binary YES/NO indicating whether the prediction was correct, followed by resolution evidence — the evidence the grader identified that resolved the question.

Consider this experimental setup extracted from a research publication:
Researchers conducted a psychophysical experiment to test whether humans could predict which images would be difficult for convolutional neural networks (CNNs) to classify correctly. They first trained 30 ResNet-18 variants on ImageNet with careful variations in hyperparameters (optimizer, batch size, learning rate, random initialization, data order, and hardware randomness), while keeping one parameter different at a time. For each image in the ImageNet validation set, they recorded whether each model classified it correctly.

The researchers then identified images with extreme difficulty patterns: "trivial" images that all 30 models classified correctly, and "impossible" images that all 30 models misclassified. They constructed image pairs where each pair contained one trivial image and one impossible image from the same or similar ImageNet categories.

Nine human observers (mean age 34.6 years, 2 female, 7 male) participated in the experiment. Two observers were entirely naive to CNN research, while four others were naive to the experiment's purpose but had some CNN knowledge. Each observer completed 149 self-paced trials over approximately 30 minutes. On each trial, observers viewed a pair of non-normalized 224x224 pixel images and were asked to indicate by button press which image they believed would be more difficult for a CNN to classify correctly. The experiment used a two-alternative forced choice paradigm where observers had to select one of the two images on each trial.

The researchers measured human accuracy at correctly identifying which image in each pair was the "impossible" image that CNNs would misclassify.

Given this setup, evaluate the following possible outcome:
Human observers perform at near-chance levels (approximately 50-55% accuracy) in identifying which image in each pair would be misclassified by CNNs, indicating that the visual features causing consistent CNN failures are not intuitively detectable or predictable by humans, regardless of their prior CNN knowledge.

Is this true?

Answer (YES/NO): NO